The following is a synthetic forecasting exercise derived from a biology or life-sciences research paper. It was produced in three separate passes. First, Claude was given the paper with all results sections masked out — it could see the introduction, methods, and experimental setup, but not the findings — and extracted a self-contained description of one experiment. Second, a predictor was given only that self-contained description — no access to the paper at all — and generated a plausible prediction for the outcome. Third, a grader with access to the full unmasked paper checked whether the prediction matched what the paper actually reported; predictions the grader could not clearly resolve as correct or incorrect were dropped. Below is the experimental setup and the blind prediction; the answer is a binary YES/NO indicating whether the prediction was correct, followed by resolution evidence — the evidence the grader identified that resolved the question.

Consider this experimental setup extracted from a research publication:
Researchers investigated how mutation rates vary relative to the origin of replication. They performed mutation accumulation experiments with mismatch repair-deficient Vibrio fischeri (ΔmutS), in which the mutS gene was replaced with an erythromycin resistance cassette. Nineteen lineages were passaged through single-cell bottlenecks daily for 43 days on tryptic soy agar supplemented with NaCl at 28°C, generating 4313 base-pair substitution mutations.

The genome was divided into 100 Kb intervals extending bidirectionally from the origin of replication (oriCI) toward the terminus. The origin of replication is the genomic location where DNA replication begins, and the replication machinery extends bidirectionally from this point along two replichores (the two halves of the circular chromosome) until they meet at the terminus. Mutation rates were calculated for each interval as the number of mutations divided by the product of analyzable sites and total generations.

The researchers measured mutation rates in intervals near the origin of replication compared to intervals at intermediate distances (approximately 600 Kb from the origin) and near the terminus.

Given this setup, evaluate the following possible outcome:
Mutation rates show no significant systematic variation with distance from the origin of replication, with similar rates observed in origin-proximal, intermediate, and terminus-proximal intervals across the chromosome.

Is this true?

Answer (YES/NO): NO